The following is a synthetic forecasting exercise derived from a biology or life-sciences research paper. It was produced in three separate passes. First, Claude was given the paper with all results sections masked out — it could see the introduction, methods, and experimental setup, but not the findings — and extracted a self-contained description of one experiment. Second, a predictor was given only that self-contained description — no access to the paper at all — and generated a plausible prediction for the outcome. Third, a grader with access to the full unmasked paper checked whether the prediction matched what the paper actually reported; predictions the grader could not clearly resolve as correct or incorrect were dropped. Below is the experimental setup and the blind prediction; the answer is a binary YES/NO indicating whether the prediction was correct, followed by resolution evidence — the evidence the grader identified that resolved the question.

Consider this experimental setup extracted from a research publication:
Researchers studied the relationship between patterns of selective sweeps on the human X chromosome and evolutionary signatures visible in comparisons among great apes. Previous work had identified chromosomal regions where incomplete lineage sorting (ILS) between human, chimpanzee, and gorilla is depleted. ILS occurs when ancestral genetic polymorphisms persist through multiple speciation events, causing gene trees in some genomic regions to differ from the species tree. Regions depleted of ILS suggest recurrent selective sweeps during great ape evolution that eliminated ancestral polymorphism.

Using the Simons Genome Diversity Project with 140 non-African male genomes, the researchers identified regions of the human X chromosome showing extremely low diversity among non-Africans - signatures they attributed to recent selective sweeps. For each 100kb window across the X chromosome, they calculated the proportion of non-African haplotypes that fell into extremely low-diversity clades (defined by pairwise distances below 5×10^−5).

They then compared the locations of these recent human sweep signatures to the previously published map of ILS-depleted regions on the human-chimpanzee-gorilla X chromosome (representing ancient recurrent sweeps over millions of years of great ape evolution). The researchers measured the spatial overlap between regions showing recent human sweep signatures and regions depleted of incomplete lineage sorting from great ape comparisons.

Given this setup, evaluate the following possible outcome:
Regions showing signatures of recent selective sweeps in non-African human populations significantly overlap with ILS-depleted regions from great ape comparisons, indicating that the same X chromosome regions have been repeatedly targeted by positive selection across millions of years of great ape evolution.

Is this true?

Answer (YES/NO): YES